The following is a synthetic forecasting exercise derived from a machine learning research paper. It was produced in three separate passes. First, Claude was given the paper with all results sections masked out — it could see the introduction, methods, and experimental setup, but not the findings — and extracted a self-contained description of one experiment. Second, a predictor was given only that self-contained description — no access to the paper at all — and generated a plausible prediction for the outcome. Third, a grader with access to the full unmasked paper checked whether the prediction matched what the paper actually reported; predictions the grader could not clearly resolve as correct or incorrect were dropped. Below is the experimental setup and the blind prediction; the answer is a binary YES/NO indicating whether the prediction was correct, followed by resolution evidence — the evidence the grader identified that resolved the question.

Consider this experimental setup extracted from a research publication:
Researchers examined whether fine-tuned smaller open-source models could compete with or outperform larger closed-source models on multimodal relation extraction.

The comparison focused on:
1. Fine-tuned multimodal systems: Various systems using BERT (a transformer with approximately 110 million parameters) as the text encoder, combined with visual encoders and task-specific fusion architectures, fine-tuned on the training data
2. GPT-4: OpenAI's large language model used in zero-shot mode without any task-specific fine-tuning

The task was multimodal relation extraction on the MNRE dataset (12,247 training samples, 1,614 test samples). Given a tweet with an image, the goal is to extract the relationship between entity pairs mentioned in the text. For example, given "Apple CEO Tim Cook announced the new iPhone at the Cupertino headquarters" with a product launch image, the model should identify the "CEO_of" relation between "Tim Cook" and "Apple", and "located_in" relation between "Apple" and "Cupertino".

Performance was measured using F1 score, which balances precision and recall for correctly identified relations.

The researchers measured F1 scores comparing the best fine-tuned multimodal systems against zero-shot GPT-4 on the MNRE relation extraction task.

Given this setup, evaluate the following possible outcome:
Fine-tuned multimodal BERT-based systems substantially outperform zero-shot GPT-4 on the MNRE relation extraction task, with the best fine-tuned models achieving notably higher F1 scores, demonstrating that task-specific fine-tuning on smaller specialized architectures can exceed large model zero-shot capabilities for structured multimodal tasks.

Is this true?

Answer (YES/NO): YES